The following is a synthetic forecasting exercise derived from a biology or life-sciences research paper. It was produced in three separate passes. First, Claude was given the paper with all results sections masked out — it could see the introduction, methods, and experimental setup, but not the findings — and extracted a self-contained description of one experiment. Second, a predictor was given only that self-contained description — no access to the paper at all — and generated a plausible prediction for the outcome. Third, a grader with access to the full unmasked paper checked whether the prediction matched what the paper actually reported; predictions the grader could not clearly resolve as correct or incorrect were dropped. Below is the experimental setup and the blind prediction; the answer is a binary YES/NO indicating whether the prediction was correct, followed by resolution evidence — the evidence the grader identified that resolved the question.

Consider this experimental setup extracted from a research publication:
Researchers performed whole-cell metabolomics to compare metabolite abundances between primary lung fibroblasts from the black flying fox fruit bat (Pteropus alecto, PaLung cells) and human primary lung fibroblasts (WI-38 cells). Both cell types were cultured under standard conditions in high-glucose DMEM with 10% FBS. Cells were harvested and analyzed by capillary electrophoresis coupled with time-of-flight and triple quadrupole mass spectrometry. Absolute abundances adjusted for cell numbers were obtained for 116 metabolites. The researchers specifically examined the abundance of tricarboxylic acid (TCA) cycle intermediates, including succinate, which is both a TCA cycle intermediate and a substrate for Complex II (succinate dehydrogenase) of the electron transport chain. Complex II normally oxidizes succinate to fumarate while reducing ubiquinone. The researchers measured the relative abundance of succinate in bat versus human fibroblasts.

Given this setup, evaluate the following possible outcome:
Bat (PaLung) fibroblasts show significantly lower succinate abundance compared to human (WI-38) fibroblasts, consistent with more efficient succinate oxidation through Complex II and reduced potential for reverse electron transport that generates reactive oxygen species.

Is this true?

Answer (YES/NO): NO